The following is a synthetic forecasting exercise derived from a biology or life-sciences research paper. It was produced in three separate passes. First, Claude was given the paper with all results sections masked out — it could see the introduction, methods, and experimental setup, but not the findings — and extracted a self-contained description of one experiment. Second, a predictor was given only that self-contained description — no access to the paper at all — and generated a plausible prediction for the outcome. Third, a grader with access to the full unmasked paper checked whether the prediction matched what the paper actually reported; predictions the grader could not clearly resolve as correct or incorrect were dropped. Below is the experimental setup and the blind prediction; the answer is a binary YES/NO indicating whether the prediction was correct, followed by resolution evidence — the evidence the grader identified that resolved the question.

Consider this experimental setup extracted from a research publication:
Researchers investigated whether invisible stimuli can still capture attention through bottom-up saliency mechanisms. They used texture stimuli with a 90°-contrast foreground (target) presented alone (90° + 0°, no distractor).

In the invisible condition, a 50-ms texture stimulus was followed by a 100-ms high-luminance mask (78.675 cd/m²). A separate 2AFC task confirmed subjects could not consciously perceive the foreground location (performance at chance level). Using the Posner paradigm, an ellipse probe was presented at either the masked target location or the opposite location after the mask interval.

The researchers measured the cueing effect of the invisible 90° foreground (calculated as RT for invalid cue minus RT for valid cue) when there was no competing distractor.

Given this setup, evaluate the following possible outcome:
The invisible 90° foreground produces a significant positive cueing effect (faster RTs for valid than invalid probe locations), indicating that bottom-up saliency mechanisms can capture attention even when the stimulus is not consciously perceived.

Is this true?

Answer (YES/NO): YES